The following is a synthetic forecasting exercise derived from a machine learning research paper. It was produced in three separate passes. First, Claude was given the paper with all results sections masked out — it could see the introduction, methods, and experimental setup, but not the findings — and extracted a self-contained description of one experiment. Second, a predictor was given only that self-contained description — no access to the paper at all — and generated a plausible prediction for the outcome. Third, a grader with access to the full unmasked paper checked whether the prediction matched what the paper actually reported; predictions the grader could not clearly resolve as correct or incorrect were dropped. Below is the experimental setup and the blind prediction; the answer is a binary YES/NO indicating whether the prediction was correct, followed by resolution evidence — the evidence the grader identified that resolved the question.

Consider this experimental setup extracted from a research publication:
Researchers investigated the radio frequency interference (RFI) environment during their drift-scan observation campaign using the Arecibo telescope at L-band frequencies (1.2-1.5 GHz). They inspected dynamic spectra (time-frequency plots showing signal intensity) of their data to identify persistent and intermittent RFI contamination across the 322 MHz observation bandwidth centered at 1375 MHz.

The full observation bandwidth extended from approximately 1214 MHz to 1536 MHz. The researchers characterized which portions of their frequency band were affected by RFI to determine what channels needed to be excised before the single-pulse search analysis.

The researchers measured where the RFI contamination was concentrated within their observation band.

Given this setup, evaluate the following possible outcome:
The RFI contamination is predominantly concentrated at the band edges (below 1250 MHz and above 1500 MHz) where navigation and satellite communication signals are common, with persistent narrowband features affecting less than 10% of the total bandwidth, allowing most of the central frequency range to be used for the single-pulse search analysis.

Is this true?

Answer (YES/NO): NO